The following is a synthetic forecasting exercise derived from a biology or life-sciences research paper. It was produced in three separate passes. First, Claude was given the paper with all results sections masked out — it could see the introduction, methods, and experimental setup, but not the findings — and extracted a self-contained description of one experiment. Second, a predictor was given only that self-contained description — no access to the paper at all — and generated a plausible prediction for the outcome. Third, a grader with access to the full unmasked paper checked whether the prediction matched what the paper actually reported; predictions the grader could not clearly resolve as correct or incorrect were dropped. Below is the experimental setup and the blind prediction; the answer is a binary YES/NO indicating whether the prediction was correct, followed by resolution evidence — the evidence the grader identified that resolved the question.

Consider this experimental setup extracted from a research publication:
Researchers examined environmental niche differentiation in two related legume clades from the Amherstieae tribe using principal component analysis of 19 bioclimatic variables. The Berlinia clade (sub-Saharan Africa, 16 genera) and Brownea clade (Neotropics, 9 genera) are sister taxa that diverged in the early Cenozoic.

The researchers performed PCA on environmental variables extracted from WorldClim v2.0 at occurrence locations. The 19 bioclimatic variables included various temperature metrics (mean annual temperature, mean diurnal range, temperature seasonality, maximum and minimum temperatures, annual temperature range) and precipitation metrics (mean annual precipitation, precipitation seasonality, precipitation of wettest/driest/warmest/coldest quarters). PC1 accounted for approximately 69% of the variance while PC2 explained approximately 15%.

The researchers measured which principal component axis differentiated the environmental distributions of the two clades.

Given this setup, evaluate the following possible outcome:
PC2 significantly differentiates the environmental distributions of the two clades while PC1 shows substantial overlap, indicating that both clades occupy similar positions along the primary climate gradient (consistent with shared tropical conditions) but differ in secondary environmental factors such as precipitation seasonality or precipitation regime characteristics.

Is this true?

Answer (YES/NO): NO